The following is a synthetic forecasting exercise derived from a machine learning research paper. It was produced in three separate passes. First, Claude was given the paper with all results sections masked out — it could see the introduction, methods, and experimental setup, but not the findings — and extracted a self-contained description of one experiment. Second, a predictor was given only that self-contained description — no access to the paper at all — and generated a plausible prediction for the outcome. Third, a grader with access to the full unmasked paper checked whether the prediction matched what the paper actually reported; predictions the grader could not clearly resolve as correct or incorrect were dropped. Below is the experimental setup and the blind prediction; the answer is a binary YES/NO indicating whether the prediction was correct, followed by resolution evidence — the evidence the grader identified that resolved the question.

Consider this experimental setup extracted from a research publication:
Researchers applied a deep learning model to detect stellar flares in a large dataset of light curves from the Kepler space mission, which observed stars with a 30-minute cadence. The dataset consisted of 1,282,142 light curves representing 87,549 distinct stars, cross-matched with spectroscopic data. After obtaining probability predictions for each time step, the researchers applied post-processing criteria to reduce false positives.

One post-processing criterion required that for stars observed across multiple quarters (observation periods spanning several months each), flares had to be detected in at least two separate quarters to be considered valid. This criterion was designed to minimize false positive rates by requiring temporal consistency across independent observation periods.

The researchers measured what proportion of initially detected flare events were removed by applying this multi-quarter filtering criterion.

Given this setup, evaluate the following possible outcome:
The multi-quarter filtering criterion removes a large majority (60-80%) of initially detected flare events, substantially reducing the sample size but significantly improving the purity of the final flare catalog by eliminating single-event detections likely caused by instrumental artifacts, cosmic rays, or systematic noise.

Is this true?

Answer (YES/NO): NO